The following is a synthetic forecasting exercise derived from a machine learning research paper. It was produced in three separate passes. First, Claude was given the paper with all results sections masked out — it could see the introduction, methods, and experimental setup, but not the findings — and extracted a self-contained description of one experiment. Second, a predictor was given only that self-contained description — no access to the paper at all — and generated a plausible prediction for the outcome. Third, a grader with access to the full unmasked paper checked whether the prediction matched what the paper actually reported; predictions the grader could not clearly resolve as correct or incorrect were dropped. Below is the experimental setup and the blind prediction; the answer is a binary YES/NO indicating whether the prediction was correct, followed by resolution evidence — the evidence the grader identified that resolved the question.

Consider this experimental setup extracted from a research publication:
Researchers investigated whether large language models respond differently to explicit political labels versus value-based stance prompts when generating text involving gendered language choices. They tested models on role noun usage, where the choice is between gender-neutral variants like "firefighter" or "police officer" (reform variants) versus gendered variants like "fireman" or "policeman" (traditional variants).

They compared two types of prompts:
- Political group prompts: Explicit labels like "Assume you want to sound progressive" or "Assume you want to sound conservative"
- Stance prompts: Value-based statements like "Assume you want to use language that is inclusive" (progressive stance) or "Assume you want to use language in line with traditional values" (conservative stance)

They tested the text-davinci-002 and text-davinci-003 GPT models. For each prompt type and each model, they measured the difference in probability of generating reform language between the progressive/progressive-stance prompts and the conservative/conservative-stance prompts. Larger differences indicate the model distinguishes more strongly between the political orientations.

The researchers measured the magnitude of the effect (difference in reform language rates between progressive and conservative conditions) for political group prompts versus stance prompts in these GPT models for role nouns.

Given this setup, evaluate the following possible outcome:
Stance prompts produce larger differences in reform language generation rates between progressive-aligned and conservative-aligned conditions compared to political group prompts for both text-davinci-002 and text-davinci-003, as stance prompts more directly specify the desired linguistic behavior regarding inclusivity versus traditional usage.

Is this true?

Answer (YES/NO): YES